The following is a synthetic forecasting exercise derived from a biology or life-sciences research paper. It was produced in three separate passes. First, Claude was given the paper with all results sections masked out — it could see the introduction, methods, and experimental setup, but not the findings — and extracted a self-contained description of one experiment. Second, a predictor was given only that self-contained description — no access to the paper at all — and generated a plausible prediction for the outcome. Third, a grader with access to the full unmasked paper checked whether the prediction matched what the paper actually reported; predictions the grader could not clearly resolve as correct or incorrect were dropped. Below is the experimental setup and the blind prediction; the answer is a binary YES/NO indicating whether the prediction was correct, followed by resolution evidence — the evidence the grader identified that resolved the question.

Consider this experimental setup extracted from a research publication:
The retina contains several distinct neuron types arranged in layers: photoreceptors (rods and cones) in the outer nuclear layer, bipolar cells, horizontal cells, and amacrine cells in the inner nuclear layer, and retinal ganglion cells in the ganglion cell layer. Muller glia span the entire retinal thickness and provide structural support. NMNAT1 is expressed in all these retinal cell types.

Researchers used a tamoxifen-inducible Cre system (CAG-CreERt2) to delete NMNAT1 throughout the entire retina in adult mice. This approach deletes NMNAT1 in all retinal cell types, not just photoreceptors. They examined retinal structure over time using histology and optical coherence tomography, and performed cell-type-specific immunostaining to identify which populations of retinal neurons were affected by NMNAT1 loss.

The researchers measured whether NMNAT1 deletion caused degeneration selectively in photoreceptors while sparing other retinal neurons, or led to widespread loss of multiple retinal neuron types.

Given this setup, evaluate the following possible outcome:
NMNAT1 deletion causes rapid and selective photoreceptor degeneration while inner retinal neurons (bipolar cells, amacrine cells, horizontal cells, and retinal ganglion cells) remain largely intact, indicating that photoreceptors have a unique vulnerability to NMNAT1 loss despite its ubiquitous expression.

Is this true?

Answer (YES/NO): YES